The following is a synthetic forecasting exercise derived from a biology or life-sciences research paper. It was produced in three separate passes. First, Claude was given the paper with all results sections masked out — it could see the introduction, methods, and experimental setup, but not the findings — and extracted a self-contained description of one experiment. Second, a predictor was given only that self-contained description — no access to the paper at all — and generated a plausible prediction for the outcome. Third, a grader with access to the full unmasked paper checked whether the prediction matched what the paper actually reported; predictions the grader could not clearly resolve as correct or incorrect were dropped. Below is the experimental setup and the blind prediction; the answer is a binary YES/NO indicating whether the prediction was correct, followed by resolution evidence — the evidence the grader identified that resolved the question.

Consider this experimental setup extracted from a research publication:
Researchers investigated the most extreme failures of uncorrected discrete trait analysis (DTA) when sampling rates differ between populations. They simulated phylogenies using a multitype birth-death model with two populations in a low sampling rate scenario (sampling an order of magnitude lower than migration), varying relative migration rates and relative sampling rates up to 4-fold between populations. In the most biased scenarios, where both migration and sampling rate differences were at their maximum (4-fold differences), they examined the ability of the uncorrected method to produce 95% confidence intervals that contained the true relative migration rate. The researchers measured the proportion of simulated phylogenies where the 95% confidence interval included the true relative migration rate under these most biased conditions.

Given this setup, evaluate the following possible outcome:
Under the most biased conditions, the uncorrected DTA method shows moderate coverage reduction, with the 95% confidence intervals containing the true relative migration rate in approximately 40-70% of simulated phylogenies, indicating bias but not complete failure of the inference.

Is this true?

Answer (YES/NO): NO